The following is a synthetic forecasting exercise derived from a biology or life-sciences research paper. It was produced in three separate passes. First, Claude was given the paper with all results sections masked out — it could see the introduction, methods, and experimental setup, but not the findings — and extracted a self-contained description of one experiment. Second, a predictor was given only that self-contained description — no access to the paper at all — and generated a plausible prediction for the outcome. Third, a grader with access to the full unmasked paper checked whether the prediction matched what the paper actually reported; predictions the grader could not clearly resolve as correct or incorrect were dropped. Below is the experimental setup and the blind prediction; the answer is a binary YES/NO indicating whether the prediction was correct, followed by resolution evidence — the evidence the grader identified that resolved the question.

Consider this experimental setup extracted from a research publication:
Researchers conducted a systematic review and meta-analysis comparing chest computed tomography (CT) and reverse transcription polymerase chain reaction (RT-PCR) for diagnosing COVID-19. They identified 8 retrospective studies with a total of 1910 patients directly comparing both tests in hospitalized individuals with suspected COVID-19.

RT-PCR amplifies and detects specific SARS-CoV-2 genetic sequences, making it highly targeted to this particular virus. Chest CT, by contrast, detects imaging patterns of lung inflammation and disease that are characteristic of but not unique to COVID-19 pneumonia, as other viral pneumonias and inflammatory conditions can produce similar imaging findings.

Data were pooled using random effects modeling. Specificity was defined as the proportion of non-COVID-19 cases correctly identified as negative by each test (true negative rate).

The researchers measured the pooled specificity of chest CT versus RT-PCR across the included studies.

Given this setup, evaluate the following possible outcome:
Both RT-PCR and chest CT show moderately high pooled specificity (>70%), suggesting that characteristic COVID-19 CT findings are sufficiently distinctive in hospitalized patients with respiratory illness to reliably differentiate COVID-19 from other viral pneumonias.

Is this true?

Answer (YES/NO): NO